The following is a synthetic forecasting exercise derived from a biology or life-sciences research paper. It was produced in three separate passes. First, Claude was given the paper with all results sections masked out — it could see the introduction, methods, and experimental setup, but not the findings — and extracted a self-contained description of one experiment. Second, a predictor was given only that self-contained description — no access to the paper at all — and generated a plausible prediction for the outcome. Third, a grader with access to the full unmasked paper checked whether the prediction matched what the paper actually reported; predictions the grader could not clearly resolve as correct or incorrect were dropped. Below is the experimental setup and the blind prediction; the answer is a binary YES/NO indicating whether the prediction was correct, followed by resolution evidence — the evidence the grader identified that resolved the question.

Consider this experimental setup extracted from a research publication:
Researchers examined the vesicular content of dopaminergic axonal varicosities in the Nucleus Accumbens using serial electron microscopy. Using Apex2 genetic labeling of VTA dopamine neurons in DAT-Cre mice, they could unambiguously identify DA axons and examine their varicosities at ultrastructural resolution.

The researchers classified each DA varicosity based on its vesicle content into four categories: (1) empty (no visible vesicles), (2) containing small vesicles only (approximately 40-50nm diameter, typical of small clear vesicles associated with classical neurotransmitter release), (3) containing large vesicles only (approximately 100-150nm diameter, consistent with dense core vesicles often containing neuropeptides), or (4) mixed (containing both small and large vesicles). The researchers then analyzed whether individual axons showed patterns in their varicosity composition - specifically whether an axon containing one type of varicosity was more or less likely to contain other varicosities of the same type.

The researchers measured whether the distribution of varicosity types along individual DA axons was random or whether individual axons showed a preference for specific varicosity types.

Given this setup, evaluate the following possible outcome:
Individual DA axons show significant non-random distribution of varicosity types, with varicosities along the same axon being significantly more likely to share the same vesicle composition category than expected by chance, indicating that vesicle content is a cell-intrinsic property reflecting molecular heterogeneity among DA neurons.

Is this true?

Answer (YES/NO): YES